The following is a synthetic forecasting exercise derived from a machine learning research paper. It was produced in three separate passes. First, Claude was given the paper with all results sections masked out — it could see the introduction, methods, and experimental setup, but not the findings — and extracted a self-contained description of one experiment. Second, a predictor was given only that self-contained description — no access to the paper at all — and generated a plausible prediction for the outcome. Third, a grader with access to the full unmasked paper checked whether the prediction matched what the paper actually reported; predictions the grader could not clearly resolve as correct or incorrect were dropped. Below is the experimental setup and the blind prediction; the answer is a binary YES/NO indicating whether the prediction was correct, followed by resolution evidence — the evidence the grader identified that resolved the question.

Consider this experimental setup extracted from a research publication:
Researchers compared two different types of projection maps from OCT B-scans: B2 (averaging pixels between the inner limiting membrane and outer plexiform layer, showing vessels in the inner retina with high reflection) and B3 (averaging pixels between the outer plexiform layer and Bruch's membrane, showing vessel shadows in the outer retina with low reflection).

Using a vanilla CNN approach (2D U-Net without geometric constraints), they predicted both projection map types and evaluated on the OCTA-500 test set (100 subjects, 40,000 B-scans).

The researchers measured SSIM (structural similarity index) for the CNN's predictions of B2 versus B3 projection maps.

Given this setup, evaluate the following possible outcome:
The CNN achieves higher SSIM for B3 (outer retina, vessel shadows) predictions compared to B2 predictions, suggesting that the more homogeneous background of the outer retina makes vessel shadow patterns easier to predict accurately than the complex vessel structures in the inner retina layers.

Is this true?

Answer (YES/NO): NO